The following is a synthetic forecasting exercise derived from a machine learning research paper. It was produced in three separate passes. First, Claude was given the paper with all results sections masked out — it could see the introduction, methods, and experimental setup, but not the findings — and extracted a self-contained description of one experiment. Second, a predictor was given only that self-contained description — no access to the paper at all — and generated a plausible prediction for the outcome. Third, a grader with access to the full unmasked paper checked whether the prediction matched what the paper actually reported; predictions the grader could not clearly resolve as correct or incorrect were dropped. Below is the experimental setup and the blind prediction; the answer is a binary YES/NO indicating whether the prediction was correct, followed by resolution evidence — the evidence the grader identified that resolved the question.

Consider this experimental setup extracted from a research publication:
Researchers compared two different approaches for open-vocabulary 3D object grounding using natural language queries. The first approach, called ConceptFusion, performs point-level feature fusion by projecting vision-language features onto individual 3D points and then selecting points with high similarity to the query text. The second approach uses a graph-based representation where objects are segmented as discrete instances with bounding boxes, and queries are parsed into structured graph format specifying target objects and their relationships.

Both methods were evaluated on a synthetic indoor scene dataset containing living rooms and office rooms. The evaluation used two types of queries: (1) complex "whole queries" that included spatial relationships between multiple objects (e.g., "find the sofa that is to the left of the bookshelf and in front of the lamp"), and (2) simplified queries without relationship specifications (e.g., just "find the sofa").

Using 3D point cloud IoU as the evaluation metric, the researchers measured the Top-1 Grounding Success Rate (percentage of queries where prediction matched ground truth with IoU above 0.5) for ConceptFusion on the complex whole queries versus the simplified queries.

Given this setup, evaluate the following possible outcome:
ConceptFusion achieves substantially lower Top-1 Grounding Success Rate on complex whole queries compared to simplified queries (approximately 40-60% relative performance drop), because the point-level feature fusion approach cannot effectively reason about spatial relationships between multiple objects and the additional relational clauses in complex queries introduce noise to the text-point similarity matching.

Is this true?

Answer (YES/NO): NO